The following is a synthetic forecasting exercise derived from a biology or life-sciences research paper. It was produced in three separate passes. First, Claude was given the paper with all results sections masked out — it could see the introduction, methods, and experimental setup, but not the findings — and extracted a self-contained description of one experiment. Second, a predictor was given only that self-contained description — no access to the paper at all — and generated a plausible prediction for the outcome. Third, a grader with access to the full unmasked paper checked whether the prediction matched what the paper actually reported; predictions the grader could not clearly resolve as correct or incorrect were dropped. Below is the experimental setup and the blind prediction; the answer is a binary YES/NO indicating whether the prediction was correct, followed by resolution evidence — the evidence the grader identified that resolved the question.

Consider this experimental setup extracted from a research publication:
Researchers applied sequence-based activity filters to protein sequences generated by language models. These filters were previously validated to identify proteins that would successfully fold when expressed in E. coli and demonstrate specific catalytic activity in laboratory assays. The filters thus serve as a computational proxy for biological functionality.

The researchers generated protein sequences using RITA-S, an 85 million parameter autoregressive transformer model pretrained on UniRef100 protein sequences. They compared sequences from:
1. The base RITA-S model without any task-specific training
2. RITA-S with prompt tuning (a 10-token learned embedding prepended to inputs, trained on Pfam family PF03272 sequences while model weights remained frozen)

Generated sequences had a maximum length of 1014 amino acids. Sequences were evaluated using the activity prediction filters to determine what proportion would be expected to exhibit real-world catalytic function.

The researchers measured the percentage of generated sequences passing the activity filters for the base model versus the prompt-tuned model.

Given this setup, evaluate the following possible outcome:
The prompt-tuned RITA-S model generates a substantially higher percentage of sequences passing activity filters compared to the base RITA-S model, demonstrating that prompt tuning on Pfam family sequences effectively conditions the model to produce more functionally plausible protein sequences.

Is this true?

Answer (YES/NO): NO